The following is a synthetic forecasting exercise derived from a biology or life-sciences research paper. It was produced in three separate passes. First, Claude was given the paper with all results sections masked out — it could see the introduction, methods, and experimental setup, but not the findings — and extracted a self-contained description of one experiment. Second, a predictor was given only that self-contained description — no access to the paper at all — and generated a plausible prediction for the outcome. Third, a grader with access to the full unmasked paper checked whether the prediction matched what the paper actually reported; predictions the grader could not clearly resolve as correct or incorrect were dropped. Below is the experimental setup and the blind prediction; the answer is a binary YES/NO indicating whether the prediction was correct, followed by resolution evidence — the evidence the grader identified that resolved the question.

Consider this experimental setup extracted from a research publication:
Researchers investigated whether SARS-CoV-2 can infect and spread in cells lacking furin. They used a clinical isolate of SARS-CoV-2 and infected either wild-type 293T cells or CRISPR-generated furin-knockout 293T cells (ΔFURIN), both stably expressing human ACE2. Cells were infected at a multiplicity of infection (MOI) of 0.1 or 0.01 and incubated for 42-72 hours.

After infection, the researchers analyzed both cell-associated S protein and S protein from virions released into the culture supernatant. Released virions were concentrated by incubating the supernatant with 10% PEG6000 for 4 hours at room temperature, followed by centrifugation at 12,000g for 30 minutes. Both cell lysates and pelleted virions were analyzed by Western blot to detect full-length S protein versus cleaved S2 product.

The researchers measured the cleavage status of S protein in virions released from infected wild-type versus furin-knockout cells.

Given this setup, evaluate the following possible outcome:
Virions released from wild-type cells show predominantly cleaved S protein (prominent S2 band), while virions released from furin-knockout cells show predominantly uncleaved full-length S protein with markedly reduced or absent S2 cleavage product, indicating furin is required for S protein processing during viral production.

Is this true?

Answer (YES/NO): NO